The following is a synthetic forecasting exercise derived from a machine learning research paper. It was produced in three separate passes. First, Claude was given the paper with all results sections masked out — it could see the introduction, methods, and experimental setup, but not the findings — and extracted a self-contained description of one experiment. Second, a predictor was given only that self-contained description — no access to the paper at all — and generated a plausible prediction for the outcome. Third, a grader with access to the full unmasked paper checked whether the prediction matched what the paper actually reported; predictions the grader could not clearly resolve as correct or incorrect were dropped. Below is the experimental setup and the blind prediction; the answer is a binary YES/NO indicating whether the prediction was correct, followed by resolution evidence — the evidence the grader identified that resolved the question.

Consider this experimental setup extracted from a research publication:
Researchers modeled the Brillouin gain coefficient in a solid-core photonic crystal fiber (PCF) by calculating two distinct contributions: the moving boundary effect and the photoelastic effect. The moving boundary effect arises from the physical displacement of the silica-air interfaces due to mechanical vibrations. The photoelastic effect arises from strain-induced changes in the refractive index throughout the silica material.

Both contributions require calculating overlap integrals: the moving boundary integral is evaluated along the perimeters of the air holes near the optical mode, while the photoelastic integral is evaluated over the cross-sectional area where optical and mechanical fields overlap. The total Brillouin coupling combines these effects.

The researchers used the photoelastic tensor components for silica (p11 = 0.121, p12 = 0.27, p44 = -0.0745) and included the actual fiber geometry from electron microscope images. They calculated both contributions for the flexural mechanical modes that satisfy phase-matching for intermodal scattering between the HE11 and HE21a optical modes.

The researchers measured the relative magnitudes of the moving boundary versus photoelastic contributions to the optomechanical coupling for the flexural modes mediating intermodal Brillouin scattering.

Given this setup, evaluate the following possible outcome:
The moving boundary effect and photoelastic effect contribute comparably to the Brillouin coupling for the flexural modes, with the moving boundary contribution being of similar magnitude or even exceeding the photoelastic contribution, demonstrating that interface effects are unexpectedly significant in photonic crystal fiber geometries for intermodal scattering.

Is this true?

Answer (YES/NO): NO